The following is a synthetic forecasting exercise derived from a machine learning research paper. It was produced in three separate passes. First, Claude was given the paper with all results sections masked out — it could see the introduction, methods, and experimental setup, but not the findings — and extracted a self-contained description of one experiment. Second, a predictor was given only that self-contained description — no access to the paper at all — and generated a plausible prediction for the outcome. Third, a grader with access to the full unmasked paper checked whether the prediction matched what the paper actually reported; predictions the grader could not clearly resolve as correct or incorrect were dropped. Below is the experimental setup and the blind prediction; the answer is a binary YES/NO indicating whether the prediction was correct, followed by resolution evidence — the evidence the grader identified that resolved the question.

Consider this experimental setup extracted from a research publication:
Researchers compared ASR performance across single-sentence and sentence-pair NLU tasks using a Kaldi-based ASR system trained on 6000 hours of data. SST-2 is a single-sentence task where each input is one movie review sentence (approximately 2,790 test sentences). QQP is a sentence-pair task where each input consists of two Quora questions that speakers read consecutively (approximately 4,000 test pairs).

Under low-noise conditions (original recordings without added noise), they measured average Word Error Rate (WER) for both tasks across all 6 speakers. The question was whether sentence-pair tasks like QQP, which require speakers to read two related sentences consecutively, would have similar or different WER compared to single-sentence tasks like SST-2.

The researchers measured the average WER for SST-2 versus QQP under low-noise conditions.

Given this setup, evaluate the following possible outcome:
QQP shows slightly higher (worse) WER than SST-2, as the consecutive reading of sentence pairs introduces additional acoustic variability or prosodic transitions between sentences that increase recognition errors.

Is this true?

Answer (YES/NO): NO